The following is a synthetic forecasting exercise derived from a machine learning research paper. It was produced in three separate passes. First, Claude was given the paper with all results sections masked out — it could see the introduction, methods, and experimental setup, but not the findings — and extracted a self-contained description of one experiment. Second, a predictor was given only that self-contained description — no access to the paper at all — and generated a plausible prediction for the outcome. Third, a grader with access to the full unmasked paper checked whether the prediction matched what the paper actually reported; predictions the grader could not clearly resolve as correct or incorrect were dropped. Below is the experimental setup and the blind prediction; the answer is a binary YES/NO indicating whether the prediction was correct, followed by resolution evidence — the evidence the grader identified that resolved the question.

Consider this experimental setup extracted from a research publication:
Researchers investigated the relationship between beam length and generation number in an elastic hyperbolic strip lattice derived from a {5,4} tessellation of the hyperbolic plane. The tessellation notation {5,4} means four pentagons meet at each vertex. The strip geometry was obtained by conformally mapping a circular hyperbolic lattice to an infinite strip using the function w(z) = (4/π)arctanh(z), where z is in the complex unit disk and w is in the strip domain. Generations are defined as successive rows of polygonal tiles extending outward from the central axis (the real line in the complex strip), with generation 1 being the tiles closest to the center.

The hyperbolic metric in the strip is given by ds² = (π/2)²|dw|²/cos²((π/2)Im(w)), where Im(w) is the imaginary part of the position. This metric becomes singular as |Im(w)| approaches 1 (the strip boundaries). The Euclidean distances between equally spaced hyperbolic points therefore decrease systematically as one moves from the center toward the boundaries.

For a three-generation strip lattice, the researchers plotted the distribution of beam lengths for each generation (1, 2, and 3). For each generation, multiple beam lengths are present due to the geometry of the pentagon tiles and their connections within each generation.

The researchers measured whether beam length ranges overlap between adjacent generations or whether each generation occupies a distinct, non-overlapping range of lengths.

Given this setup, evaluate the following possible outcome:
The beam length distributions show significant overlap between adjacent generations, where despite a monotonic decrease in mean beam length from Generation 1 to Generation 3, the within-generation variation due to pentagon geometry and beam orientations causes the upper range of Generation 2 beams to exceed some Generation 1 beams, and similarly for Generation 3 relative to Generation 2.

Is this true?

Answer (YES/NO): NO